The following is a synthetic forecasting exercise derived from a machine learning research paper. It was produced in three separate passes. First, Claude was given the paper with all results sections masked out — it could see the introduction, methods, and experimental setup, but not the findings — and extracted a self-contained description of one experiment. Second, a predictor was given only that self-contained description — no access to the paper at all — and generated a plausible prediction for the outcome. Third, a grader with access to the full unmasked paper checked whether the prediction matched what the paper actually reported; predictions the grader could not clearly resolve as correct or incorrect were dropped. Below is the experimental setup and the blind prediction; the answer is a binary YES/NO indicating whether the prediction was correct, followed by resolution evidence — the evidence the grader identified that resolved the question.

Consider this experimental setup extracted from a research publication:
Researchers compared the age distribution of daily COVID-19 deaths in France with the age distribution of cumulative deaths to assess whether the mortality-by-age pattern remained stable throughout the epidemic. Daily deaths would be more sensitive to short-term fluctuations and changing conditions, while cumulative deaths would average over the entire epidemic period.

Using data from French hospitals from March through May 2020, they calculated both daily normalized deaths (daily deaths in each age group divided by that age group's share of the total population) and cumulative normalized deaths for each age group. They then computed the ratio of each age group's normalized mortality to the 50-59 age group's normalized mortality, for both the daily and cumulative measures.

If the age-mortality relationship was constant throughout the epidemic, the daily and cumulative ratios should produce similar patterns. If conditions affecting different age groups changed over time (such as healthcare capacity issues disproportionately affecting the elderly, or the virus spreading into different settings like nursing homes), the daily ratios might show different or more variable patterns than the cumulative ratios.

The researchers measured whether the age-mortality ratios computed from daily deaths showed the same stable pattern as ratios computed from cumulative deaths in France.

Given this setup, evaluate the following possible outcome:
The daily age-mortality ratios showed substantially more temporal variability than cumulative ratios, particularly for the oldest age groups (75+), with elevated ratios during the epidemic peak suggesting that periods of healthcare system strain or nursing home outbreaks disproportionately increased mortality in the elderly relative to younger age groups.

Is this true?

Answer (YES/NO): NO